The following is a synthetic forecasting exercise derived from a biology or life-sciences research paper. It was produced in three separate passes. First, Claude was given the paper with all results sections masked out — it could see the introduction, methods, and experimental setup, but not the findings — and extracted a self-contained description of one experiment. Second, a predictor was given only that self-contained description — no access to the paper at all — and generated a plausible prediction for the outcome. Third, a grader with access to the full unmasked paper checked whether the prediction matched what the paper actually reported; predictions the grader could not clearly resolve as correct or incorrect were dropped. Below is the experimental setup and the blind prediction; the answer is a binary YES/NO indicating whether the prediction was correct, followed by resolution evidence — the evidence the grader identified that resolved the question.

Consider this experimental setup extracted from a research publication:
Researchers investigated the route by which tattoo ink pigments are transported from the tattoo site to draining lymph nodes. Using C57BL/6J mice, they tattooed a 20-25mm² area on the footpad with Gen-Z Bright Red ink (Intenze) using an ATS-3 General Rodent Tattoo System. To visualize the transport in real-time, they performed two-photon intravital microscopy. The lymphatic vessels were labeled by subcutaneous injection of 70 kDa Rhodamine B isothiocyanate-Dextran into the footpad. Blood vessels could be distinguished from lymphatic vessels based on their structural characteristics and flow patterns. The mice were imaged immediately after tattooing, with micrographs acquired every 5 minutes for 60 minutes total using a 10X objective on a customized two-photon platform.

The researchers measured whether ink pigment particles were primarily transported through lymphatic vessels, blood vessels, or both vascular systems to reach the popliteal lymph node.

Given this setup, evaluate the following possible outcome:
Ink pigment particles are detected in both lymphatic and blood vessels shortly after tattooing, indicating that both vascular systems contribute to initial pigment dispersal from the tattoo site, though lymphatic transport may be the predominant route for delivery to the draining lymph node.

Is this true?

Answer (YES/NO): NO